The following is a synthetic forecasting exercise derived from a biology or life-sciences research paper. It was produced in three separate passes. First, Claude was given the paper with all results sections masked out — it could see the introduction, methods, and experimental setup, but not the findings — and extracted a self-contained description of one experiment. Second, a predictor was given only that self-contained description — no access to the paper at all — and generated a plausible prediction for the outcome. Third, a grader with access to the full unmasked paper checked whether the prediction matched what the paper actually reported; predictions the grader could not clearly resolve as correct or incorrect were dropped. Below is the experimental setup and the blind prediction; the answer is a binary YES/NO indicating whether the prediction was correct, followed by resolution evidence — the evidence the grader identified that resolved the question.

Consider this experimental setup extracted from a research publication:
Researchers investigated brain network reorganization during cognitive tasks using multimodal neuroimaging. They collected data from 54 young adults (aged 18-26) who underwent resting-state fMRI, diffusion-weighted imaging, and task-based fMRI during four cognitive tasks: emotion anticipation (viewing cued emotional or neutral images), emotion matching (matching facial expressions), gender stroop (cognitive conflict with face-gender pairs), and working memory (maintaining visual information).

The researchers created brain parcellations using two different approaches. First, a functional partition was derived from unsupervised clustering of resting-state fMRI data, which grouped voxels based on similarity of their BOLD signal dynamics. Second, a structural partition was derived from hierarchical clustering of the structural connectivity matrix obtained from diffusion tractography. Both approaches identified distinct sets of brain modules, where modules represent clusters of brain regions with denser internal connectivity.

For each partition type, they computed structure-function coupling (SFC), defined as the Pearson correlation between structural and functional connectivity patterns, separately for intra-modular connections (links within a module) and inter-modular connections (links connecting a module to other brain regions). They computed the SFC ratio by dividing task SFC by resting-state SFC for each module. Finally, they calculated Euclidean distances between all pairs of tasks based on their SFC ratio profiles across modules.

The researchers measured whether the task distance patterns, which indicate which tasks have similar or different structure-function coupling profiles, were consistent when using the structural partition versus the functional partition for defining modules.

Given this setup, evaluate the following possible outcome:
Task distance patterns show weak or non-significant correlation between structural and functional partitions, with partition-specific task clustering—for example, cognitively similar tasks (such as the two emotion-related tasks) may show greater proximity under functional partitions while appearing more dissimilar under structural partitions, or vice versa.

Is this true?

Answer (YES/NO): NO